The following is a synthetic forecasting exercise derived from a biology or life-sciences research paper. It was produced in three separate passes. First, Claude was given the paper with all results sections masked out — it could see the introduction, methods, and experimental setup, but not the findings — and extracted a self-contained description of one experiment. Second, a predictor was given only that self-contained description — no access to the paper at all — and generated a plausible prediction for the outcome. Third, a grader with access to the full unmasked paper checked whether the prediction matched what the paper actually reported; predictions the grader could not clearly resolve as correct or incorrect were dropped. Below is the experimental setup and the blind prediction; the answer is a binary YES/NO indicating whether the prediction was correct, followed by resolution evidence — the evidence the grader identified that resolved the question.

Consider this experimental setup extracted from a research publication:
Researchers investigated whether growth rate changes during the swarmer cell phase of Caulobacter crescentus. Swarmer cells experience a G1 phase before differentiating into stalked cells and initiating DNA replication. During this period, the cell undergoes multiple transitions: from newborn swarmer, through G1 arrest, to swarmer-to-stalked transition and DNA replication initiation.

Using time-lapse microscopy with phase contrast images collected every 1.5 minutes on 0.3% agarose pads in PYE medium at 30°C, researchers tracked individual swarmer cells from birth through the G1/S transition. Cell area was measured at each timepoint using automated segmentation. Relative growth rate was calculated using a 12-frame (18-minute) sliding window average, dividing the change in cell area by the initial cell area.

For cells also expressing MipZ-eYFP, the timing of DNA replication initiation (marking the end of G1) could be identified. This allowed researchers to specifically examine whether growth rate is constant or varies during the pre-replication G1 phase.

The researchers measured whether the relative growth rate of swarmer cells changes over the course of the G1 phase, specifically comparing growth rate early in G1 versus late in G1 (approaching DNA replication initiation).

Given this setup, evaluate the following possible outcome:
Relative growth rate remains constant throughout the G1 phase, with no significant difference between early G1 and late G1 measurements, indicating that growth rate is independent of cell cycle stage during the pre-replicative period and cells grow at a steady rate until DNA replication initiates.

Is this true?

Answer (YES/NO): NO